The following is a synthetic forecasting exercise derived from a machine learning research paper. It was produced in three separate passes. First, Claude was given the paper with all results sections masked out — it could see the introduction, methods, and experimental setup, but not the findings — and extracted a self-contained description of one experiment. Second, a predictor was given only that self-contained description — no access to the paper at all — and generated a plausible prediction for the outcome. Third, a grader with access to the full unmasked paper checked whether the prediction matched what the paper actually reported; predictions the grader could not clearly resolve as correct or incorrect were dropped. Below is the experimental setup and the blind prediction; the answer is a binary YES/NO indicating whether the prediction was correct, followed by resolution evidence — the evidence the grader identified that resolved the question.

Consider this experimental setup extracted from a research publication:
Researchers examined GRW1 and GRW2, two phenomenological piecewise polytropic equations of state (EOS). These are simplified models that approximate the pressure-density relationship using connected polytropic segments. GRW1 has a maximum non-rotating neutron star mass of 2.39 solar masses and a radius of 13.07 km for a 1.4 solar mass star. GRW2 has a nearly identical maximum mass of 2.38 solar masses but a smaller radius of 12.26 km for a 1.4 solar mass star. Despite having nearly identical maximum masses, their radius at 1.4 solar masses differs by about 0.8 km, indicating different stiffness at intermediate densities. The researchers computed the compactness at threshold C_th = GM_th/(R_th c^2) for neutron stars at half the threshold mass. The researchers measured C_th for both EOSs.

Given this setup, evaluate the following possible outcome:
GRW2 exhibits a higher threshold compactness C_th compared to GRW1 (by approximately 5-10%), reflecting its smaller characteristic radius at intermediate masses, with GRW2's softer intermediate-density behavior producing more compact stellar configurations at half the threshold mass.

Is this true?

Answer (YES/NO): NO